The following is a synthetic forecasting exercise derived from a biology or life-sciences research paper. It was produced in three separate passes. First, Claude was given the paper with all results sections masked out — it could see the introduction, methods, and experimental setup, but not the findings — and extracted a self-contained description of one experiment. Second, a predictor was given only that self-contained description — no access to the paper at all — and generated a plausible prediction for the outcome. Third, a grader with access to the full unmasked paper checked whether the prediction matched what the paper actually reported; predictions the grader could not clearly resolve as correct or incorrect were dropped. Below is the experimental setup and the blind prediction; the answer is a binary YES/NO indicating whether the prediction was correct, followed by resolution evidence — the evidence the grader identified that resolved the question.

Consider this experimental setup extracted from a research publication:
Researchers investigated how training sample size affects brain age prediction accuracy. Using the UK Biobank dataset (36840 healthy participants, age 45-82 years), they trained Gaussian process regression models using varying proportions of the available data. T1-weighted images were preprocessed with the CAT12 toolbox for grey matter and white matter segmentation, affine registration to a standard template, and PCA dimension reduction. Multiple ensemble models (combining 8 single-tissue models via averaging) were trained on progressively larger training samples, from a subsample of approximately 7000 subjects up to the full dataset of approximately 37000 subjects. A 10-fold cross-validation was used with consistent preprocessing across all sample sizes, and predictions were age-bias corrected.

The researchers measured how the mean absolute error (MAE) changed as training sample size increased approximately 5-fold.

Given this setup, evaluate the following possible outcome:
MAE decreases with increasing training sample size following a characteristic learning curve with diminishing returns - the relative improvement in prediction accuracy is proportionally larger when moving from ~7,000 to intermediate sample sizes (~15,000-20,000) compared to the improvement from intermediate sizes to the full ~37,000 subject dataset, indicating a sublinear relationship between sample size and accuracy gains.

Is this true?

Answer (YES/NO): YES